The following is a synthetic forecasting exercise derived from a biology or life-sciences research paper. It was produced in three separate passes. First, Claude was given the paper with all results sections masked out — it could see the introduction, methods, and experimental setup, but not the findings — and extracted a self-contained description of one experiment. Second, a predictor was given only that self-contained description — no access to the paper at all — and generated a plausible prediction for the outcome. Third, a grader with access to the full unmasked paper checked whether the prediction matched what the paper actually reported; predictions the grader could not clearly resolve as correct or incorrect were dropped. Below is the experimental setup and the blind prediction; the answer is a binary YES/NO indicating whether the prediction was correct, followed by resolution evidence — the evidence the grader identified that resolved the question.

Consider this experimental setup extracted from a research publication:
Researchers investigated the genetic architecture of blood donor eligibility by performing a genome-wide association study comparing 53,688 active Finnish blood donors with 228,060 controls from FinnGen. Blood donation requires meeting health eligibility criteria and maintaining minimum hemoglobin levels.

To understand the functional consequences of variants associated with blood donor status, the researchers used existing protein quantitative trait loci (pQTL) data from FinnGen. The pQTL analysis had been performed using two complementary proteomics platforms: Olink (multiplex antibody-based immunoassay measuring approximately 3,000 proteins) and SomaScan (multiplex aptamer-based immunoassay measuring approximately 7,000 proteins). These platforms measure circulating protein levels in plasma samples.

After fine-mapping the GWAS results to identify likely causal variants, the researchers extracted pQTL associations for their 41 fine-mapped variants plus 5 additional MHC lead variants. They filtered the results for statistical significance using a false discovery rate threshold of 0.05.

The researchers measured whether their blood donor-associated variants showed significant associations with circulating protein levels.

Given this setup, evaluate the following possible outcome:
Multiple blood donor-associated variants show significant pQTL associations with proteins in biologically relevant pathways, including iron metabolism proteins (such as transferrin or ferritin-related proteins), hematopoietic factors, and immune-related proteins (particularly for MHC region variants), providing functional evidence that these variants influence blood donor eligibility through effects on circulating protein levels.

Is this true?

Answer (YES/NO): YES